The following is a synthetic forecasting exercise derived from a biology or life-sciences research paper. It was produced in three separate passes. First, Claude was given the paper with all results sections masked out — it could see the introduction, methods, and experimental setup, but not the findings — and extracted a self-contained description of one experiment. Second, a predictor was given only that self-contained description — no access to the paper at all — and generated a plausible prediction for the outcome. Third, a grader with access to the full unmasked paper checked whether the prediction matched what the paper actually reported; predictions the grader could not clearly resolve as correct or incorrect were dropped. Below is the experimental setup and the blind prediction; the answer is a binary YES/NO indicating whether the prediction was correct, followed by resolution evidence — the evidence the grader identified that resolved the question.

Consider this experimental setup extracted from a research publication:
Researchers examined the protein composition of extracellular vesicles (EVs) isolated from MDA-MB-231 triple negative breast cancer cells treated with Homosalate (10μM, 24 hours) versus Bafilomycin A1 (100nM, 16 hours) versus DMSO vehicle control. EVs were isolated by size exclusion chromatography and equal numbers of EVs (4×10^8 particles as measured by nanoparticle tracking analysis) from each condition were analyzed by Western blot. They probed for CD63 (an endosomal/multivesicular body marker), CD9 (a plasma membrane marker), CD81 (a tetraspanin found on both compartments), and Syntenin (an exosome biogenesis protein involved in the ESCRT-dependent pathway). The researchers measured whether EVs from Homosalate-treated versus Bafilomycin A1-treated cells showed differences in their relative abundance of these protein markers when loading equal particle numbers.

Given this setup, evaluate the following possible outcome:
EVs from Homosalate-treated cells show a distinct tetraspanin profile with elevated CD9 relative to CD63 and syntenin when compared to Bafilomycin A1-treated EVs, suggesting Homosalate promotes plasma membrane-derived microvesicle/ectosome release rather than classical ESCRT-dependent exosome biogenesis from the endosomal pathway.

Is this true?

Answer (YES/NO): NO